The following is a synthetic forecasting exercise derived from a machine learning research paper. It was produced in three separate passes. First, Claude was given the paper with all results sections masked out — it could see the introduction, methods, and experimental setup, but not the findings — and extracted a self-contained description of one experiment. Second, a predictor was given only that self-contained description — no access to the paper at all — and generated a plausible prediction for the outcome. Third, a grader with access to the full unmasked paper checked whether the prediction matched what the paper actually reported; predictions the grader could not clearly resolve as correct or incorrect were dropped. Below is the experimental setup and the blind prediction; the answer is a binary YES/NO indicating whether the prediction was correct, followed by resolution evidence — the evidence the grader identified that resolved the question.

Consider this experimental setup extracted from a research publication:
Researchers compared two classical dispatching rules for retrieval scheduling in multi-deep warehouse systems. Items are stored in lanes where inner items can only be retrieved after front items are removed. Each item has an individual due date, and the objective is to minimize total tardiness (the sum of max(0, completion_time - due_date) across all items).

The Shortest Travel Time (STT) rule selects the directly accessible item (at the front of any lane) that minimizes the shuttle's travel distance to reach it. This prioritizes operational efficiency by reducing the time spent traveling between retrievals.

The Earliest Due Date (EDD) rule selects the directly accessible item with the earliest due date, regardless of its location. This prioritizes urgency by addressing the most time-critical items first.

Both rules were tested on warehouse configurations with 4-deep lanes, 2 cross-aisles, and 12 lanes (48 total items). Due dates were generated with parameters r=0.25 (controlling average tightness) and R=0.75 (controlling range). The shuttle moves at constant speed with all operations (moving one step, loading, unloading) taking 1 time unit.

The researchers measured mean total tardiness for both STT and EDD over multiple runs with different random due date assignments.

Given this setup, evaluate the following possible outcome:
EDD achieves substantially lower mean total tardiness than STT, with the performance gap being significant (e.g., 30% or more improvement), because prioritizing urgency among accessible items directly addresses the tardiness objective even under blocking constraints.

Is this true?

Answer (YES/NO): NO